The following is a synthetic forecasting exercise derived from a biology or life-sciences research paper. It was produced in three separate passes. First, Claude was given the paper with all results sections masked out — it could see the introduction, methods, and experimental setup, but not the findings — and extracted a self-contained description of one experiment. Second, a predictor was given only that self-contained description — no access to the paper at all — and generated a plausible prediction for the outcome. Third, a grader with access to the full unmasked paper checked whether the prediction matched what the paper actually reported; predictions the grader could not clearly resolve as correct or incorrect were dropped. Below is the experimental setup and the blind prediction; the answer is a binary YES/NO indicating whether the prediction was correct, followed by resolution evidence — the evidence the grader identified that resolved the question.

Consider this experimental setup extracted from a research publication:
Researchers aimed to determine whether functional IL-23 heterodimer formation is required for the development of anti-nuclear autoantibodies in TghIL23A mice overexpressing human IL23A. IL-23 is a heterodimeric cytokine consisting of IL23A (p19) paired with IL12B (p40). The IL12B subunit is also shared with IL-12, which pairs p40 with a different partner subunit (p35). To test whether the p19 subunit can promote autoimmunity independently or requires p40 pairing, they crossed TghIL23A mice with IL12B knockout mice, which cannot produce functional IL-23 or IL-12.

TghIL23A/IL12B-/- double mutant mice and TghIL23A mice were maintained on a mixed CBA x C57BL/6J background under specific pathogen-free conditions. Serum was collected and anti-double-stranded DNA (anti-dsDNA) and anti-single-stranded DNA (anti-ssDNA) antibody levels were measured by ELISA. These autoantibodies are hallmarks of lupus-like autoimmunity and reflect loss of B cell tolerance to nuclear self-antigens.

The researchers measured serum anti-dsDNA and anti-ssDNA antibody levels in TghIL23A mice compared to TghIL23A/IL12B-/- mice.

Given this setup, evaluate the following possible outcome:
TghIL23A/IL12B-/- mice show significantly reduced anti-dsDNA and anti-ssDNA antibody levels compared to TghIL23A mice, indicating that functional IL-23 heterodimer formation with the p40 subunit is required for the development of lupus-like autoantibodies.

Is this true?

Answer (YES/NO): NO